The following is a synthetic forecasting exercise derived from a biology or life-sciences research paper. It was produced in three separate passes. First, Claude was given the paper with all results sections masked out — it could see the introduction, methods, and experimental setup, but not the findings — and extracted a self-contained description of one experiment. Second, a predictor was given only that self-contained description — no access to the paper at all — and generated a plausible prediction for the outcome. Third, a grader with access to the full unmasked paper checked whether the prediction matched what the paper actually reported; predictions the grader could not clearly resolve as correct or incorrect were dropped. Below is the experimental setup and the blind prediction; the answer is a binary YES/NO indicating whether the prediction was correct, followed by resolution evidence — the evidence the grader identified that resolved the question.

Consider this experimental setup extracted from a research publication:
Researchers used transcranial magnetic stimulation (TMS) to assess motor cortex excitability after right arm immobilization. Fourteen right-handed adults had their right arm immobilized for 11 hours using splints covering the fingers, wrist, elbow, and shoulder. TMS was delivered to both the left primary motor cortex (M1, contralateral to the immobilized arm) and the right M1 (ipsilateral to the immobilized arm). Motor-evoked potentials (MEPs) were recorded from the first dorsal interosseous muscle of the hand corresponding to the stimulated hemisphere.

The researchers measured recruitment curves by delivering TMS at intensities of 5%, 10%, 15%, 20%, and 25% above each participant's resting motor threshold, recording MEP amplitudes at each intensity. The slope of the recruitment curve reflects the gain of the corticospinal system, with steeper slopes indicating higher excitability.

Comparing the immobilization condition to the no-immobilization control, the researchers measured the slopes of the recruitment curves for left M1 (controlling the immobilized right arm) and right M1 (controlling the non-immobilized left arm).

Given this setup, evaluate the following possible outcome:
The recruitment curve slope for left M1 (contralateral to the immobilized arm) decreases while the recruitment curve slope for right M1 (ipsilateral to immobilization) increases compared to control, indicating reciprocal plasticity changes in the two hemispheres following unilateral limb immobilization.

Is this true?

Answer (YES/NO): NO